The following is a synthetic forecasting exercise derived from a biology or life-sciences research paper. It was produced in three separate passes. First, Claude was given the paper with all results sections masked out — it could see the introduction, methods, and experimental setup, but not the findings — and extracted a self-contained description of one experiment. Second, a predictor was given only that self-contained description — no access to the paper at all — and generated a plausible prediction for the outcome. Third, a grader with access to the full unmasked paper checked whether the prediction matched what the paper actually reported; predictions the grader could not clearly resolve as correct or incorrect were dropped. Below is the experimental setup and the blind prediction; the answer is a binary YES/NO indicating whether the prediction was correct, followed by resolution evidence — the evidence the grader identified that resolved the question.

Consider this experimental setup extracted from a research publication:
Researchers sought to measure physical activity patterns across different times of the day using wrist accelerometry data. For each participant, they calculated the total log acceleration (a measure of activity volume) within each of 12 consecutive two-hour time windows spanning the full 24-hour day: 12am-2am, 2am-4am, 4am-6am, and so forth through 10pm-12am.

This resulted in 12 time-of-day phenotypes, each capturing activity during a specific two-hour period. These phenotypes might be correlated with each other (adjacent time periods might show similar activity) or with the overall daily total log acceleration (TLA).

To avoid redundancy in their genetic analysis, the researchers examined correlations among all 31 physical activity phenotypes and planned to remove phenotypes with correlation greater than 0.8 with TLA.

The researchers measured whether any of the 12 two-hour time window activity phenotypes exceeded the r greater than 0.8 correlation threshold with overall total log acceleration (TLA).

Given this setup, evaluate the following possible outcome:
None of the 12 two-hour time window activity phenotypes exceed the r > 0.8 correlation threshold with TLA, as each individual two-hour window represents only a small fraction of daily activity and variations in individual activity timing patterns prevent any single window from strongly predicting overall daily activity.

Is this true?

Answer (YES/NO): YES